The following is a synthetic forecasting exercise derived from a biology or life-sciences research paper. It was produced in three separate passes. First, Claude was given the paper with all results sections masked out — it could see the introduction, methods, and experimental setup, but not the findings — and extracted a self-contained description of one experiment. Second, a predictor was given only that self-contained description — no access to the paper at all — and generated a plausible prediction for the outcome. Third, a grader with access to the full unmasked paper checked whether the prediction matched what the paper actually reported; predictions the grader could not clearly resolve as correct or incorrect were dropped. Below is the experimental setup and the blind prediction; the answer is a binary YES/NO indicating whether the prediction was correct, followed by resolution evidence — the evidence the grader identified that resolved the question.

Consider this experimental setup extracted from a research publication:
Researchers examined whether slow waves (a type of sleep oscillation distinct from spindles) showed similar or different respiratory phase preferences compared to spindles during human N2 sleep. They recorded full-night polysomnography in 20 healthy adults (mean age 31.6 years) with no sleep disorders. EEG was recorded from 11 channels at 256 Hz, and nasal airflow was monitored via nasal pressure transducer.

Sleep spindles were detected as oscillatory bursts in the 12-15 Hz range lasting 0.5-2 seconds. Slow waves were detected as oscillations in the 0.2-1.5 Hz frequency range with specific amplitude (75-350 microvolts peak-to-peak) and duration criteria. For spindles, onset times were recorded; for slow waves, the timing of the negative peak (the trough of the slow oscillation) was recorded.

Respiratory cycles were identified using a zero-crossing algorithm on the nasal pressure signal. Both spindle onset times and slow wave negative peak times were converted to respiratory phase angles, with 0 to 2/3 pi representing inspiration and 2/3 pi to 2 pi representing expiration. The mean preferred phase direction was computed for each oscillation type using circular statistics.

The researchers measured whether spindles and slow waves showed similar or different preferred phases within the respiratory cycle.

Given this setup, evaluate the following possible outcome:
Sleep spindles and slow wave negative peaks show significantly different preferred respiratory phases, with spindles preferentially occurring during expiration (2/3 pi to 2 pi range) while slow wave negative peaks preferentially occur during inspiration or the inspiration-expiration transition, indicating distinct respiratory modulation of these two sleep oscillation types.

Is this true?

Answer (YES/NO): YES